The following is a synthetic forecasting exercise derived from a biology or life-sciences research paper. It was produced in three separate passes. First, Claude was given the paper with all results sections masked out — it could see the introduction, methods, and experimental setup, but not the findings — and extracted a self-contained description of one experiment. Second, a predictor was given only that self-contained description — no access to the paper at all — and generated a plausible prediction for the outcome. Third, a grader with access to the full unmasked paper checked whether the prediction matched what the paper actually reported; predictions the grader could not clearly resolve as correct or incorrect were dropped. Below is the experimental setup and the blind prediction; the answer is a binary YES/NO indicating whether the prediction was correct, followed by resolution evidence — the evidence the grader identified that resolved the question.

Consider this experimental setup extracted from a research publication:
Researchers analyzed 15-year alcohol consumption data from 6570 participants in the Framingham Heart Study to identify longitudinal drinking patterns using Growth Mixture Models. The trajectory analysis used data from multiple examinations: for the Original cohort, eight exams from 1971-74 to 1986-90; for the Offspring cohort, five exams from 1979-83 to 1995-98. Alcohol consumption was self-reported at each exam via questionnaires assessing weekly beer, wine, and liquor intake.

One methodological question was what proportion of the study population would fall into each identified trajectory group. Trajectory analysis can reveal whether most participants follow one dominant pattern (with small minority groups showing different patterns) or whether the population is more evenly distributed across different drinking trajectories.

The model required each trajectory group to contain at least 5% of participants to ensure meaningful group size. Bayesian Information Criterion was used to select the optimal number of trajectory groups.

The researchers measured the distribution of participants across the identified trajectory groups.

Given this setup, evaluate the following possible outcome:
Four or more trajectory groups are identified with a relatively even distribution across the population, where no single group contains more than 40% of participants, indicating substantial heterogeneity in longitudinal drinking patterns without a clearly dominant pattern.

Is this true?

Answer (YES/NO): NO